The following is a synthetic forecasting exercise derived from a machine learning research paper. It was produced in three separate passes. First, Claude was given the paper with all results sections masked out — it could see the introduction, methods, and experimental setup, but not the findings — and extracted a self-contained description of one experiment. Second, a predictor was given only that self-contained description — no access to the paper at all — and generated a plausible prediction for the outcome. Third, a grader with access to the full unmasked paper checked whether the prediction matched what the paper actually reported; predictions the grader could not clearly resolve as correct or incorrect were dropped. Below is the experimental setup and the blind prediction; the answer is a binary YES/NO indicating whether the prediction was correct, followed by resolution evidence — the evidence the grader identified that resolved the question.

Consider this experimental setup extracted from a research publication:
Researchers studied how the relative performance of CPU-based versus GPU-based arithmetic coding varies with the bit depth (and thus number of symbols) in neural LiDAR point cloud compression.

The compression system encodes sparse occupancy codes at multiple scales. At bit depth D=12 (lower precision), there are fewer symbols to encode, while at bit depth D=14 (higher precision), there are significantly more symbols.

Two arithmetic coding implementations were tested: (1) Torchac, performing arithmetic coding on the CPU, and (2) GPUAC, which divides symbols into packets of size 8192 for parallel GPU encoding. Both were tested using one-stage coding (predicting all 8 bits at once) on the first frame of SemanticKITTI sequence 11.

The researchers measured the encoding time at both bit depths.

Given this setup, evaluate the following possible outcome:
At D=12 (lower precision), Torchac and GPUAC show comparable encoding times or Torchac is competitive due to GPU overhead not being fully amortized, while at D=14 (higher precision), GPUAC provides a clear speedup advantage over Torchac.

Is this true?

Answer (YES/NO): NO